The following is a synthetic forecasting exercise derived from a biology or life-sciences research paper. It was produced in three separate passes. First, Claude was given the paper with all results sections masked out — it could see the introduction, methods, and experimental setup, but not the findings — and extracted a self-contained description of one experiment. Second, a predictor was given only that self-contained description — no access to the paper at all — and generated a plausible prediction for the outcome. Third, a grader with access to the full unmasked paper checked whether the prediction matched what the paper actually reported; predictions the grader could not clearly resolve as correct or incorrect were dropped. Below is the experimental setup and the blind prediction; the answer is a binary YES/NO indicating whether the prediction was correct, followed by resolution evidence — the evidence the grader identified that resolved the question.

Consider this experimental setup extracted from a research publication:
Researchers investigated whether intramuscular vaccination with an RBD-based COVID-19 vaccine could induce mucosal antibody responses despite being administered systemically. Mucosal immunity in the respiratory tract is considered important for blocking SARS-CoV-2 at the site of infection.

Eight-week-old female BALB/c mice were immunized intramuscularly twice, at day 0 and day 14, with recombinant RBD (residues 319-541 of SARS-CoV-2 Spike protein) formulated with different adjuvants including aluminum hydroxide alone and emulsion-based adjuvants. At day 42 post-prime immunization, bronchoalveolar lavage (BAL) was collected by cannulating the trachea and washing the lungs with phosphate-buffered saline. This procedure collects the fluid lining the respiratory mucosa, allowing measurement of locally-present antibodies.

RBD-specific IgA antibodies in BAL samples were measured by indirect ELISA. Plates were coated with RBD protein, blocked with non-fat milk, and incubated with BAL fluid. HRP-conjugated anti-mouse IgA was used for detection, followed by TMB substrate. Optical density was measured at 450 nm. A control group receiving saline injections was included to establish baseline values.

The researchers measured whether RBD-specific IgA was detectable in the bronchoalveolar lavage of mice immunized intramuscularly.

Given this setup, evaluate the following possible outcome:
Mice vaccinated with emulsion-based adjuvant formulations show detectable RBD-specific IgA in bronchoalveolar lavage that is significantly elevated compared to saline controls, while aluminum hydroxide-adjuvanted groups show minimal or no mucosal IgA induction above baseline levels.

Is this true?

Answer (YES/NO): NO